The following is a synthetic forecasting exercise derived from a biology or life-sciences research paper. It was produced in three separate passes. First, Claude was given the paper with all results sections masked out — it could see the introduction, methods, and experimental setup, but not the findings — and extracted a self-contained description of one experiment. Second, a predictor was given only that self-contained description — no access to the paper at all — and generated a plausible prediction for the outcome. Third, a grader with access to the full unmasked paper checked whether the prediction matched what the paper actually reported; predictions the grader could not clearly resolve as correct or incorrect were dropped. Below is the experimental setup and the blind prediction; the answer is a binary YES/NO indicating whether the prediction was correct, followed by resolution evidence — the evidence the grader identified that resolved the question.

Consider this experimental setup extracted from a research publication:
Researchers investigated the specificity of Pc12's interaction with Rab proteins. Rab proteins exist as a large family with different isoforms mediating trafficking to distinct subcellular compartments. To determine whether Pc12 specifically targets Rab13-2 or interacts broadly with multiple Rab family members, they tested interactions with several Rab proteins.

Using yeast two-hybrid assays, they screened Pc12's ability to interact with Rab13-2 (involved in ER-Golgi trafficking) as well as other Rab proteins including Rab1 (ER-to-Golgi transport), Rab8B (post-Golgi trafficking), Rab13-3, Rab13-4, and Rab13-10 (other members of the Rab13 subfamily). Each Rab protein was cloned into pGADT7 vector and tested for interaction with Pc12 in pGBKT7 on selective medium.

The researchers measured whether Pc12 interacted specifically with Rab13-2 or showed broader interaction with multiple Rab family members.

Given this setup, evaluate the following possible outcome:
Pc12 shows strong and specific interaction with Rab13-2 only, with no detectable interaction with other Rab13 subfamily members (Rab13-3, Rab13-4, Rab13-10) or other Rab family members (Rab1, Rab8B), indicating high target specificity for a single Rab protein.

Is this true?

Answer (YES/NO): NO